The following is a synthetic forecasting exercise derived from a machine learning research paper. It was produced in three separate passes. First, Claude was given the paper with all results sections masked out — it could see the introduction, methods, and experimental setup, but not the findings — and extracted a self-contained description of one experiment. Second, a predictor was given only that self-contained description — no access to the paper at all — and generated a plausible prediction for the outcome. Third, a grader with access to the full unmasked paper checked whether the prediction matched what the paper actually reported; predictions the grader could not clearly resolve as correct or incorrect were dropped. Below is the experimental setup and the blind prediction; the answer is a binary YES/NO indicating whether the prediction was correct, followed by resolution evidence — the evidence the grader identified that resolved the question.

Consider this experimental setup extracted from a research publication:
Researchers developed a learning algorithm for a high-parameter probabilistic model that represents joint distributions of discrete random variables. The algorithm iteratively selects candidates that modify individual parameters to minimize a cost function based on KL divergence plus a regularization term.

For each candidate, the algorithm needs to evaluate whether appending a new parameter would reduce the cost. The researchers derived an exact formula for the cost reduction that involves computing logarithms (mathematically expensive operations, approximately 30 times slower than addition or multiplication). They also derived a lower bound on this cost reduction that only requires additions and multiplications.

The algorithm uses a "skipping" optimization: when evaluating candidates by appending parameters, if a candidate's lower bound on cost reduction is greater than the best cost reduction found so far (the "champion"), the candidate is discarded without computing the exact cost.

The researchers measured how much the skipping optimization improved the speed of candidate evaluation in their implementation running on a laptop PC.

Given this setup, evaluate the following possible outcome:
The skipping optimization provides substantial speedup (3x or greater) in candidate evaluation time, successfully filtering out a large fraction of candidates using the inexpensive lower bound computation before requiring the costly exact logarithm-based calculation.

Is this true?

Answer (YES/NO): YES